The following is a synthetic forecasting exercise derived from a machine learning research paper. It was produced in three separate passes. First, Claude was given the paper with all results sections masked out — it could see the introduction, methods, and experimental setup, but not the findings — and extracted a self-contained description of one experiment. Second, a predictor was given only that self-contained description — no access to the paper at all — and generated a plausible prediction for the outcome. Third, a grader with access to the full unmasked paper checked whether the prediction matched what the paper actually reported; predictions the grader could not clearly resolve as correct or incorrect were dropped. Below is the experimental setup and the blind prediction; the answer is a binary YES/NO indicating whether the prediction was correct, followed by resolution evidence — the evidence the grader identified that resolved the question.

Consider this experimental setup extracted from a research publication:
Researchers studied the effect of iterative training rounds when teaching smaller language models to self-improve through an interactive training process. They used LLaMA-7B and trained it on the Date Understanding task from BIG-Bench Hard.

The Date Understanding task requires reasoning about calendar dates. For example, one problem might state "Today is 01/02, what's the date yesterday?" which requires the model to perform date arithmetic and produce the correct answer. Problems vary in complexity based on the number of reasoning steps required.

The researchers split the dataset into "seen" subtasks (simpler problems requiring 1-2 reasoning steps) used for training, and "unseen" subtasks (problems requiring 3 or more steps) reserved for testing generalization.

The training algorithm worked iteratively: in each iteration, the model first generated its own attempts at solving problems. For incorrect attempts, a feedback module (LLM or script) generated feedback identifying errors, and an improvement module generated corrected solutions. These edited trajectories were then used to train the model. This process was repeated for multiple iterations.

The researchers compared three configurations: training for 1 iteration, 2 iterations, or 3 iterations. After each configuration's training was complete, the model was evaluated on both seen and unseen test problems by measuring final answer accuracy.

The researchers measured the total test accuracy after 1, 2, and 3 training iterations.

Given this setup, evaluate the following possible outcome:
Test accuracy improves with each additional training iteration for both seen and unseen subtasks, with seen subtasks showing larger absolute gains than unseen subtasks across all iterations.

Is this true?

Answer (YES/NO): NO